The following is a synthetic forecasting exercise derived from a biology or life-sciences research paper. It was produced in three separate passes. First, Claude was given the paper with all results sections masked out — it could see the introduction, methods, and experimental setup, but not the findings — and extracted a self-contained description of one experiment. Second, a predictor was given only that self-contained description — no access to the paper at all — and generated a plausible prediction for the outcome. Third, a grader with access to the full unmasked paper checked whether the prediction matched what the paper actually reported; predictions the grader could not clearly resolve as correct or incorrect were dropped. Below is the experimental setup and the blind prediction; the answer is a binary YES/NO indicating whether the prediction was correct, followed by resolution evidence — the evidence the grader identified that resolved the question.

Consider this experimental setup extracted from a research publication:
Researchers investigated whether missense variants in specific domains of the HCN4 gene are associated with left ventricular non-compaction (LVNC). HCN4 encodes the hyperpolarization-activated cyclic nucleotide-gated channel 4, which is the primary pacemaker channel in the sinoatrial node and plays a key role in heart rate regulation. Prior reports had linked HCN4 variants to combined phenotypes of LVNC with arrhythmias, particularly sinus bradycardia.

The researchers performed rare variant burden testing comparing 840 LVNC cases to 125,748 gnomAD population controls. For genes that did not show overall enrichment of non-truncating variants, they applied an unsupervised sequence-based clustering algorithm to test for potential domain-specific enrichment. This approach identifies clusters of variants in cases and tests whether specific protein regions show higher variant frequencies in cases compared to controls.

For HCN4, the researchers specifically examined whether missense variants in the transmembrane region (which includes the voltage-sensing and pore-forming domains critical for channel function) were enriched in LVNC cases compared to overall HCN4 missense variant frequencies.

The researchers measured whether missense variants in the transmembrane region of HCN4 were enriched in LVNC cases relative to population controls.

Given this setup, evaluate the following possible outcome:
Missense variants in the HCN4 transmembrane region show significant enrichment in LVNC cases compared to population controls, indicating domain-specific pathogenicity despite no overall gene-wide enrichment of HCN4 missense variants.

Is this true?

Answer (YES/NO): YES